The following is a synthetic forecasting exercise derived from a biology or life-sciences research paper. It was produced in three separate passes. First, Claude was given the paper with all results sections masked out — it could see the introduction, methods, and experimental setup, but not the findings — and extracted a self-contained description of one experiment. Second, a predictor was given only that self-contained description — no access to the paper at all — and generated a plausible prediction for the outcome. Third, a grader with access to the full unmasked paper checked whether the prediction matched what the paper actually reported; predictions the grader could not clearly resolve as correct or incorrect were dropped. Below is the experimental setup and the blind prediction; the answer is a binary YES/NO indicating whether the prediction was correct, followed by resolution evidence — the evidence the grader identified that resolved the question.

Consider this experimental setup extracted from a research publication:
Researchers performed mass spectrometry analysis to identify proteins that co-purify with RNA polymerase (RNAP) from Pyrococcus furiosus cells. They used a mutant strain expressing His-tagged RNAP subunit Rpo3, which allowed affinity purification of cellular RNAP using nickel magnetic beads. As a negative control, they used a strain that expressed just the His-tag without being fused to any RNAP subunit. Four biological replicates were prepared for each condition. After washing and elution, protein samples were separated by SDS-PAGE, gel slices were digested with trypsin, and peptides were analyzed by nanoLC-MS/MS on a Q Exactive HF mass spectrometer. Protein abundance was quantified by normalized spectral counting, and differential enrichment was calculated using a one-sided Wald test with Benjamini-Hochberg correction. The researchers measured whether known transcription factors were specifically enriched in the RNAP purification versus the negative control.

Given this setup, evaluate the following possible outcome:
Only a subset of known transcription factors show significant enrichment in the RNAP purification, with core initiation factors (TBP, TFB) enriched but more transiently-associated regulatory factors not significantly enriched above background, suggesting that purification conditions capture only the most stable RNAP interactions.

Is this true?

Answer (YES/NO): NO